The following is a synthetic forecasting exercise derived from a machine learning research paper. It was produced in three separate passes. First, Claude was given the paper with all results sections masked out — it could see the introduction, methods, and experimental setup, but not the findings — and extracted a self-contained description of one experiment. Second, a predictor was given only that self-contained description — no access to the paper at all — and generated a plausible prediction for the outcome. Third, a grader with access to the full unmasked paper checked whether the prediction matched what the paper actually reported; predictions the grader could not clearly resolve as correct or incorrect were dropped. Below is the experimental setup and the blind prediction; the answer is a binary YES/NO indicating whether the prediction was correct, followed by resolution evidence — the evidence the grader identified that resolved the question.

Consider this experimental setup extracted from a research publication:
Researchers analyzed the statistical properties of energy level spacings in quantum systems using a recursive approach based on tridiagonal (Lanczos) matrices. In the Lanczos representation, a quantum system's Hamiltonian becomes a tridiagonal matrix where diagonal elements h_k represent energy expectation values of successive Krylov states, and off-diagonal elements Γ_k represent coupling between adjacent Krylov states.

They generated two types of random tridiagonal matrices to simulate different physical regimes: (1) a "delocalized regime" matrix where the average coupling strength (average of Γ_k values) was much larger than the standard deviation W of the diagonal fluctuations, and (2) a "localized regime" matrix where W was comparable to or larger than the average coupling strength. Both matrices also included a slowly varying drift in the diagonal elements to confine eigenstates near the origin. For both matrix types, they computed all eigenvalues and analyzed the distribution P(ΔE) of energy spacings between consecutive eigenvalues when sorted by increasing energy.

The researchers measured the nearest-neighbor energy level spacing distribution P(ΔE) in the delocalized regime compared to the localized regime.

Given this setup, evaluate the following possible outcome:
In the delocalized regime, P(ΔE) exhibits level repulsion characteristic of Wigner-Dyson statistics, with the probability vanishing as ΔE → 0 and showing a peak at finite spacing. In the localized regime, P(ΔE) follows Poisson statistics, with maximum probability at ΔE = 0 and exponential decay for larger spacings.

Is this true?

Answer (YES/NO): NO